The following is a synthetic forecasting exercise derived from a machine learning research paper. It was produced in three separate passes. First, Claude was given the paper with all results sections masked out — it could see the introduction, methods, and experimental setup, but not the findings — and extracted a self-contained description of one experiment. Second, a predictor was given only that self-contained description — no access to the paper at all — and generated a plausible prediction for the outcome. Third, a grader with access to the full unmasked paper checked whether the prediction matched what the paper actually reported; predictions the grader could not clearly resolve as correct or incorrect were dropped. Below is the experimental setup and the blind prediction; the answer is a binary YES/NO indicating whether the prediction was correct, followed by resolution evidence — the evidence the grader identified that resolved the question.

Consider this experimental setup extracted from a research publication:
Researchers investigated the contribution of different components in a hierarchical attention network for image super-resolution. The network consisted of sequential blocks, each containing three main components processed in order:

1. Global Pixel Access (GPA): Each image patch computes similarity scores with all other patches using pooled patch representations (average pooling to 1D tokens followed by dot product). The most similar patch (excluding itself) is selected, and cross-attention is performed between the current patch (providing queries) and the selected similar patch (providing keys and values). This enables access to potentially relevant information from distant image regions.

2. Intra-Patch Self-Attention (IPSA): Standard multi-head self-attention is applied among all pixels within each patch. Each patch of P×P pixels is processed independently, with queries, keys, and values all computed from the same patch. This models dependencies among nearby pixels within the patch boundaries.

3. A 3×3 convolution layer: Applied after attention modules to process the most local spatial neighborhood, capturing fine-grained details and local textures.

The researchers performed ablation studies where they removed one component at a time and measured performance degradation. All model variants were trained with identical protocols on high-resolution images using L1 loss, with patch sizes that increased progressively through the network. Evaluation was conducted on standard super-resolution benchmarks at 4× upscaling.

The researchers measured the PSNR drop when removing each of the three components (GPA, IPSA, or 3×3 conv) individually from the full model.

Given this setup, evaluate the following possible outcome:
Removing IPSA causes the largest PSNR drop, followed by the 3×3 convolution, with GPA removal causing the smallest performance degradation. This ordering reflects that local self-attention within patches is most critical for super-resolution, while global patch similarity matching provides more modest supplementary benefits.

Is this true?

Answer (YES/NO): NO